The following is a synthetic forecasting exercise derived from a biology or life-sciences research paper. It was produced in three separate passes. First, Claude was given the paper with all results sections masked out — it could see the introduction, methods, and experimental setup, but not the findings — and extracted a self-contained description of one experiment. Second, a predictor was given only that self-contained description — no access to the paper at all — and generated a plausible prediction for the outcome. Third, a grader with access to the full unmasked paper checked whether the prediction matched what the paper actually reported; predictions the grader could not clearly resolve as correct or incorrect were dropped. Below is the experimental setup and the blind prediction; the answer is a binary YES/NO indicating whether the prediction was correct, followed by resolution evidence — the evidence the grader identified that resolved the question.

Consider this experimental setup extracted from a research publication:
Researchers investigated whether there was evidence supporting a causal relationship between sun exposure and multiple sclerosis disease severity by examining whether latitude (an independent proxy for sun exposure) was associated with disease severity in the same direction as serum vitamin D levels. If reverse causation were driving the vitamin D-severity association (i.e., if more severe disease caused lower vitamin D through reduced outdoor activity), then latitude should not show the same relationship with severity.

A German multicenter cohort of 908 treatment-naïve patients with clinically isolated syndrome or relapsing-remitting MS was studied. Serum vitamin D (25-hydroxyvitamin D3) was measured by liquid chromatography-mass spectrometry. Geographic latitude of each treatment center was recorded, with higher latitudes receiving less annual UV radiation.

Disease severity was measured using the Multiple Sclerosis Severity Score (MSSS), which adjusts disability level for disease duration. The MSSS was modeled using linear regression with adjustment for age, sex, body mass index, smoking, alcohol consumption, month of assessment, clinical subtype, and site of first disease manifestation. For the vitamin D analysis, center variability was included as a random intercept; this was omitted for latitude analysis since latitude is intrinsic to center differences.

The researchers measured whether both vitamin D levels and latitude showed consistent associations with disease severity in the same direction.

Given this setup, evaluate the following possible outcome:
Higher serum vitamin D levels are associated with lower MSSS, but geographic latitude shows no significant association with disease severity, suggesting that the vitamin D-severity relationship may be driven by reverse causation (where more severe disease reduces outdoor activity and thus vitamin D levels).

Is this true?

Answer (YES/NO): NO